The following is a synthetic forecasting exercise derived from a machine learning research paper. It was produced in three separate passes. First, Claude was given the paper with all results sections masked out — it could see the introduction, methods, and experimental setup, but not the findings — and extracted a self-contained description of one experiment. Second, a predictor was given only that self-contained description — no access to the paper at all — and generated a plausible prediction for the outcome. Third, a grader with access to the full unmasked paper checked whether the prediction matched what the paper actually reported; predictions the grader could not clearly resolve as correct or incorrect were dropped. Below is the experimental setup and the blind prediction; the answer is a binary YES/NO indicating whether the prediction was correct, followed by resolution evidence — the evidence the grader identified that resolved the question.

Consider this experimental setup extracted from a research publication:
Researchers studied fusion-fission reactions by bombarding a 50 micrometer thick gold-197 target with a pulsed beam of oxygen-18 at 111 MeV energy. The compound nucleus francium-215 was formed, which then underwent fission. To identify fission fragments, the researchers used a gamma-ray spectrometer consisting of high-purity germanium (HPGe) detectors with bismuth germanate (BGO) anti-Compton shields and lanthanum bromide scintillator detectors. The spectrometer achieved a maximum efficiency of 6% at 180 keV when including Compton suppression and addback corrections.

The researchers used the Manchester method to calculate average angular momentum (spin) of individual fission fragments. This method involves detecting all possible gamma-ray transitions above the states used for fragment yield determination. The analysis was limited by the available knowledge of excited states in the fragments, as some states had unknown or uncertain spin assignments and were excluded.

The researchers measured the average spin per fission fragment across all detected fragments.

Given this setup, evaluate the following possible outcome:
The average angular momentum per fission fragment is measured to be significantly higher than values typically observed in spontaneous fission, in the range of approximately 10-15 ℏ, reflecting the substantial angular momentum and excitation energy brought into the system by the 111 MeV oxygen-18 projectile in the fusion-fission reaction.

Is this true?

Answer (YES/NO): NO